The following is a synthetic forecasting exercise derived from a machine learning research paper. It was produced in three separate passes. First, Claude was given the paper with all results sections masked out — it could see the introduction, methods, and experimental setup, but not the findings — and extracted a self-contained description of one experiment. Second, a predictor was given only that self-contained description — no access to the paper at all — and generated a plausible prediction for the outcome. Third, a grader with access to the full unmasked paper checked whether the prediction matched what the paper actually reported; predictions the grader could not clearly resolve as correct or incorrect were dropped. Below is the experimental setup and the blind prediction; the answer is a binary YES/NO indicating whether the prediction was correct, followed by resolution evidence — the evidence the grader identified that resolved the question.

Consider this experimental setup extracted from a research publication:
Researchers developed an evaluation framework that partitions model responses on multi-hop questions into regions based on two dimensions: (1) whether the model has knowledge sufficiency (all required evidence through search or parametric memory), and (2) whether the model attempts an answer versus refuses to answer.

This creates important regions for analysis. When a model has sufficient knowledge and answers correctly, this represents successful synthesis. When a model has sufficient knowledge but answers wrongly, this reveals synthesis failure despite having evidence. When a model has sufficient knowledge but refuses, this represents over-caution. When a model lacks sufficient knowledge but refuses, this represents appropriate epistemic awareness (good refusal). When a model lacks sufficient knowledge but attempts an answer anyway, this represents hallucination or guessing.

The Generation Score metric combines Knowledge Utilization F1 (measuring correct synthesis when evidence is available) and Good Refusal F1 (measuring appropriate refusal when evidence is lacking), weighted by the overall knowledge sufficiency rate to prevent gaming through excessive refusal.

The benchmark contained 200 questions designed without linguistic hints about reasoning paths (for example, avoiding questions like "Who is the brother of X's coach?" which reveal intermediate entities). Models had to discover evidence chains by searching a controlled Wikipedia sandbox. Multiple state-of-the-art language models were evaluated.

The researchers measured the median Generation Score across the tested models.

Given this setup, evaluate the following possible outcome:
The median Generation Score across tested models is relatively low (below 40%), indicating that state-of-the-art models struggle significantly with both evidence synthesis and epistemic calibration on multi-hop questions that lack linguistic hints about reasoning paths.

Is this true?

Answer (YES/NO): YES